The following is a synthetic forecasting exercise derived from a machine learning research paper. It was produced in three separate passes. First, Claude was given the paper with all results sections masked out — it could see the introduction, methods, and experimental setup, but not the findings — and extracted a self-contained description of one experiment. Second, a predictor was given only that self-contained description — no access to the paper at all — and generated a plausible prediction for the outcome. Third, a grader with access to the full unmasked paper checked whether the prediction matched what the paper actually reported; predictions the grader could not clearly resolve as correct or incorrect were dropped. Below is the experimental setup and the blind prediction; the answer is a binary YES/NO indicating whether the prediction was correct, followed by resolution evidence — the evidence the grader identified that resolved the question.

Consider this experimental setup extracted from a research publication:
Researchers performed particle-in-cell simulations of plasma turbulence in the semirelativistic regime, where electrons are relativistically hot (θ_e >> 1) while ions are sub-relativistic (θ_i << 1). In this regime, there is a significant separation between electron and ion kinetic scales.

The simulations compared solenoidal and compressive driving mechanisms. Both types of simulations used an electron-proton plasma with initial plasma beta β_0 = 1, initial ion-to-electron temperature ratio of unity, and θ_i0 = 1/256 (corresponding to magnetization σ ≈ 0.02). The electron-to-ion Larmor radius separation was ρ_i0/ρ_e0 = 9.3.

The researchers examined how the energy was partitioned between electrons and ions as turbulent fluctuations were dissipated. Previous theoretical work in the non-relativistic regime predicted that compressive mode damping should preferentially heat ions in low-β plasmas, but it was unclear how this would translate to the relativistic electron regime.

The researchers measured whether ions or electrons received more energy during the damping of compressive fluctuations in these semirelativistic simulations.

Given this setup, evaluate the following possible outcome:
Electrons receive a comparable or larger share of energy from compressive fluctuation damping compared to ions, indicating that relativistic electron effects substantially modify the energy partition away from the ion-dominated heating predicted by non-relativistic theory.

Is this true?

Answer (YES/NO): NO